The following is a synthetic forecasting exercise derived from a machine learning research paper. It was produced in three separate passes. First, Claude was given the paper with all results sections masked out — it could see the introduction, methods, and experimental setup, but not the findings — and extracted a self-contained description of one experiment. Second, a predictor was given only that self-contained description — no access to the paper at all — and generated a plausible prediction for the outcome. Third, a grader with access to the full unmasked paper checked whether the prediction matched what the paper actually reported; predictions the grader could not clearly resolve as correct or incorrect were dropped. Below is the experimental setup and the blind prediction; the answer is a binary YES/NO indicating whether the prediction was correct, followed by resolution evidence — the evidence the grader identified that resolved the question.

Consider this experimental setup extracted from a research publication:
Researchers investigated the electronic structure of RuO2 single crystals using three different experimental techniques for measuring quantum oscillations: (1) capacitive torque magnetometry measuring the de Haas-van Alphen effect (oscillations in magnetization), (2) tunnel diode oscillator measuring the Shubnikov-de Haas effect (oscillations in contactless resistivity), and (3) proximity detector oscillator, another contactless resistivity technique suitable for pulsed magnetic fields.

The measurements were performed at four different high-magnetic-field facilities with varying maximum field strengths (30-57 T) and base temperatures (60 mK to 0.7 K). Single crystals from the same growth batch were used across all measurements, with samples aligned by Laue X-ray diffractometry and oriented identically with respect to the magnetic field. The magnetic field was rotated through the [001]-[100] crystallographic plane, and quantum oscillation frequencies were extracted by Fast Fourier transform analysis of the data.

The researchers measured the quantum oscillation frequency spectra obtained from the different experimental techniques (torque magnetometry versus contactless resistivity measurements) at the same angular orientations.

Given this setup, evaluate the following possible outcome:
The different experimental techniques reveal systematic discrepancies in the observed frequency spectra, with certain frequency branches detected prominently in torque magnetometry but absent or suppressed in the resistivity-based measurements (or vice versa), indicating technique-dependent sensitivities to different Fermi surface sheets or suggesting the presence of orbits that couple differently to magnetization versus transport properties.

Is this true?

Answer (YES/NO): NO